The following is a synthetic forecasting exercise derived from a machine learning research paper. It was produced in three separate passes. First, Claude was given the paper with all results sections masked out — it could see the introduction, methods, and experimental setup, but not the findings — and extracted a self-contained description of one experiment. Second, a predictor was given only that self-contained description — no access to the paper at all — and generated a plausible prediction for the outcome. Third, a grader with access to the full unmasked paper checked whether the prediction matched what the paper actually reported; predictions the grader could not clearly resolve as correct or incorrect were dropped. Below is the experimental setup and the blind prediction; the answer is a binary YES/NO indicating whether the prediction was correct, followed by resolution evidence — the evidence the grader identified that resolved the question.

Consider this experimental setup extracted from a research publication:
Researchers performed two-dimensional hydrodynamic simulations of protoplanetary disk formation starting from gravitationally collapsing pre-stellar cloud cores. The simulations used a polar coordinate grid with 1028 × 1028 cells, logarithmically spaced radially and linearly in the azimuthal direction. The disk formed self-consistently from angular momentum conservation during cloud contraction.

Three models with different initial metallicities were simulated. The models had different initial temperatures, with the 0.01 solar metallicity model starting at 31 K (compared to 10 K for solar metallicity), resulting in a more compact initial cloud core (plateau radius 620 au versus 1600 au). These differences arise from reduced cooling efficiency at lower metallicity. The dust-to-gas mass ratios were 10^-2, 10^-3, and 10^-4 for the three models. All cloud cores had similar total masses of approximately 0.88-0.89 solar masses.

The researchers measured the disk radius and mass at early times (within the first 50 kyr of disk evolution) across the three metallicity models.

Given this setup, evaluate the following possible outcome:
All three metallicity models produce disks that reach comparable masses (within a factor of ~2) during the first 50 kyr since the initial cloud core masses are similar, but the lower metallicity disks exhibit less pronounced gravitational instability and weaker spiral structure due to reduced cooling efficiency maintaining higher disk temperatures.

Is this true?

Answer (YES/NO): NO